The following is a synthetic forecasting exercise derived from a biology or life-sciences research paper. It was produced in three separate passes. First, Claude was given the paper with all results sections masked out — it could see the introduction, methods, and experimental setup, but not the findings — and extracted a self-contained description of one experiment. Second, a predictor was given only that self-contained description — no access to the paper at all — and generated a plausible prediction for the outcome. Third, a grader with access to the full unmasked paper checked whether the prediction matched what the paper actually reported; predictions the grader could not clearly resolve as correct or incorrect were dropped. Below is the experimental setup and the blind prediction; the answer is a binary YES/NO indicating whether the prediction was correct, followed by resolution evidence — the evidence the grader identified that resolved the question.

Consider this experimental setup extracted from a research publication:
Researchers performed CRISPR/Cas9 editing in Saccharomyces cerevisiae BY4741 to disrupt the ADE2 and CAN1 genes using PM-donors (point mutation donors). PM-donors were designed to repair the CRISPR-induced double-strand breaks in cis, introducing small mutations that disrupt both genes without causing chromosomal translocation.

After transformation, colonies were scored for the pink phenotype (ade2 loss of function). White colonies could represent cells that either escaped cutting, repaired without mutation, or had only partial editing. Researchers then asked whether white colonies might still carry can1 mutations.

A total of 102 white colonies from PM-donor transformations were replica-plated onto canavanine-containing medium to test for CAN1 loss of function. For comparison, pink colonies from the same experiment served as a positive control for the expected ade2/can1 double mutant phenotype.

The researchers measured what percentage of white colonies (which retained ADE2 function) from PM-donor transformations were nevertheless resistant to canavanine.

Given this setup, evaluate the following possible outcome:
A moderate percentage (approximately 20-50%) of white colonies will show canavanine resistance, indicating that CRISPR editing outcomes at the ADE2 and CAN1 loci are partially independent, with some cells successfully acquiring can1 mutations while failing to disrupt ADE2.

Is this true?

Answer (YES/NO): NO